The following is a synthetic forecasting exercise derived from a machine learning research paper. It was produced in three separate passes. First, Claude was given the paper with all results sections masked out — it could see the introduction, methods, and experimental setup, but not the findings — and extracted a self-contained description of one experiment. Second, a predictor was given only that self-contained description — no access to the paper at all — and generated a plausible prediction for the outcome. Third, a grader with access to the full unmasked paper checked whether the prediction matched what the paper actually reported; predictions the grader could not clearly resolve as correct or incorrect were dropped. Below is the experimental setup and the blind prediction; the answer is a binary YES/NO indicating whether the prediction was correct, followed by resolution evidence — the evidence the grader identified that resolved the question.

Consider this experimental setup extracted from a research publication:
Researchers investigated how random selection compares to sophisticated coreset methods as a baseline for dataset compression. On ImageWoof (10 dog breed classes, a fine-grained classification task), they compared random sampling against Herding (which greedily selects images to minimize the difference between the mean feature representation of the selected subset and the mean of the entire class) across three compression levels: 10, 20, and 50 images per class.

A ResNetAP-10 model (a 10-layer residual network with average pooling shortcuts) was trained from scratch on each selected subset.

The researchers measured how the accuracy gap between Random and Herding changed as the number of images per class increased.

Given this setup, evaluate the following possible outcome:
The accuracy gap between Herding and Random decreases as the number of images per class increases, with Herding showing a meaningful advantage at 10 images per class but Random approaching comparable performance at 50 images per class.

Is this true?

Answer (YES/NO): YES